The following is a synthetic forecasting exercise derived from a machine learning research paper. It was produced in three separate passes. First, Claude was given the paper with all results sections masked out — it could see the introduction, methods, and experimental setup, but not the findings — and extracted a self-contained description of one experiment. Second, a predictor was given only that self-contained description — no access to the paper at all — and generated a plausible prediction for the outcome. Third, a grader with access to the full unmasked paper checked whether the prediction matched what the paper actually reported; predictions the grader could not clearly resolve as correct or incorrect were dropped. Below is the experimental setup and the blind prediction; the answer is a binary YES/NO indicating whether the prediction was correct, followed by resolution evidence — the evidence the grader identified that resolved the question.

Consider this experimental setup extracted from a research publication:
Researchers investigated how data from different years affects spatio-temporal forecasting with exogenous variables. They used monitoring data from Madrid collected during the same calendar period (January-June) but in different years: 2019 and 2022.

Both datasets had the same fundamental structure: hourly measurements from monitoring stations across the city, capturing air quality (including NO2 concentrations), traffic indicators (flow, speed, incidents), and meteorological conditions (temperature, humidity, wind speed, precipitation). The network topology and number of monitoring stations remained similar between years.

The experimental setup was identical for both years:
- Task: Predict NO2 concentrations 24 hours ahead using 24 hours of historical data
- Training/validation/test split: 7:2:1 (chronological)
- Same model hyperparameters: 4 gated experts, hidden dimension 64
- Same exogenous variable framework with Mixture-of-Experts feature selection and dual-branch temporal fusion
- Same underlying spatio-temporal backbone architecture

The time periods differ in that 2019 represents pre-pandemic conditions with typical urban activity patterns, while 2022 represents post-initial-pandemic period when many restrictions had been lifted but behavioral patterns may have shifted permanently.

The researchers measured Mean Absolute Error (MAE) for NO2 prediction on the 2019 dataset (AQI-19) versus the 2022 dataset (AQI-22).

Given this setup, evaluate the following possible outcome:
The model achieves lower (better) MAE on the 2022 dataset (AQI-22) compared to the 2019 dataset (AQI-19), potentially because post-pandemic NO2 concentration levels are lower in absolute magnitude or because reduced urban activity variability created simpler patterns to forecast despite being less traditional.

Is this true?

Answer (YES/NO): YES